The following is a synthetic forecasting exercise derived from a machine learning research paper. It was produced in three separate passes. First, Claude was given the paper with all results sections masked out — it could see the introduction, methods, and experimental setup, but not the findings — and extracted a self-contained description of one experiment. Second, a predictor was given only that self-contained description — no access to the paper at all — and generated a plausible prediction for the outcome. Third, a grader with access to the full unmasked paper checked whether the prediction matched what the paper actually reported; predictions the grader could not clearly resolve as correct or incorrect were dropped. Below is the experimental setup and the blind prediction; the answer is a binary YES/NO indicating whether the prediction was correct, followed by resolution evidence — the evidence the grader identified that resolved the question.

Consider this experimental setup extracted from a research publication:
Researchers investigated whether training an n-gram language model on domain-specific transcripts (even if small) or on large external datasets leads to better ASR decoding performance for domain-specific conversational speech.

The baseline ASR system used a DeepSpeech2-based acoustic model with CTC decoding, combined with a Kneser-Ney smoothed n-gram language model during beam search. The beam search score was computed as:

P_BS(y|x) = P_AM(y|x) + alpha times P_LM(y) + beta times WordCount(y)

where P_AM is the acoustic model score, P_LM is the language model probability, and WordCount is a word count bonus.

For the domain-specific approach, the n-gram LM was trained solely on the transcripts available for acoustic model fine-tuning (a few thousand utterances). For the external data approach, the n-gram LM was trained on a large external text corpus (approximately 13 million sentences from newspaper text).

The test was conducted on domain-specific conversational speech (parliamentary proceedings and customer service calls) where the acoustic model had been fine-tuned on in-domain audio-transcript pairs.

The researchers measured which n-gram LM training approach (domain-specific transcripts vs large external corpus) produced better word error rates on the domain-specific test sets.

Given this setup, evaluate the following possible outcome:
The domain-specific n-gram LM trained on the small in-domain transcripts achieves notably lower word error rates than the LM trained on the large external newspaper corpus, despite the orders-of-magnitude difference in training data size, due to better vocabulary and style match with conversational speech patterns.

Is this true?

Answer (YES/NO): NO